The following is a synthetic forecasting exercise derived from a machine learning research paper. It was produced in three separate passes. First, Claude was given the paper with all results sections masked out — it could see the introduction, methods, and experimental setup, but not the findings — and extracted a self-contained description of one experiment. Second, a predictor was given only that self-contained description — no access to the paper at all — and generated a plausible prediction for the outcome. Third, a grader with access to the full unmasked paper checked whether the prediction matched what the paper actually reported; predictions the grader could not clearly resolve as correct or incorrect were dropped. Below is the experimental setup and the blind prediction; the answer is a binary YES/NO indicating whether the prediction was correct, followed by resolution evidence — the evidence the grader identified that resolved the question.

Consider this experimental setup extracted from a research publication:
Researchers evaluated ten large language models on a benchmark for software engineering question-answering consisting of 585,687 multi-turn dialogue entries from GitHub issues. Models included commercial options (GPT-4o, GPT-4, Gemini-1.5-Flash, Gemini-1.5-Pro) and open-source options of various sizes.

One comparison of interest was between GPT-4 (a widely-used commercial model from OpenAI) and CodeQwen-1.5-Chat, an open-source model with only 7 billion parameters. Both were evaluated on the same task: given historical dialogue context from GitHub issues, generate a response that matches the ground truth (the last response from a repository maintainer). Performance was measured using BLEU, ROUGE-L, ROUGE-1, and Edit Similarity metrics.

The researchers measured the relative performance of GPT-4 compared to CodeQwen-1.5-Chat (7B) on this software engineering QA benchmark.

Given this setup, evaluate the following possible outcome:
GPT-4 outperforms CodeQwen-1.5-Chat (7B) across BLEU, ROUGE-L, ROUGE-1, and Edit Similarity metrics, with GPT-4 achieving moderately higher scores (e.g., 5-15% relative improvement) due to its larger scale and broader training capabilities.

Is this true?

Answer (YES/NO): NO